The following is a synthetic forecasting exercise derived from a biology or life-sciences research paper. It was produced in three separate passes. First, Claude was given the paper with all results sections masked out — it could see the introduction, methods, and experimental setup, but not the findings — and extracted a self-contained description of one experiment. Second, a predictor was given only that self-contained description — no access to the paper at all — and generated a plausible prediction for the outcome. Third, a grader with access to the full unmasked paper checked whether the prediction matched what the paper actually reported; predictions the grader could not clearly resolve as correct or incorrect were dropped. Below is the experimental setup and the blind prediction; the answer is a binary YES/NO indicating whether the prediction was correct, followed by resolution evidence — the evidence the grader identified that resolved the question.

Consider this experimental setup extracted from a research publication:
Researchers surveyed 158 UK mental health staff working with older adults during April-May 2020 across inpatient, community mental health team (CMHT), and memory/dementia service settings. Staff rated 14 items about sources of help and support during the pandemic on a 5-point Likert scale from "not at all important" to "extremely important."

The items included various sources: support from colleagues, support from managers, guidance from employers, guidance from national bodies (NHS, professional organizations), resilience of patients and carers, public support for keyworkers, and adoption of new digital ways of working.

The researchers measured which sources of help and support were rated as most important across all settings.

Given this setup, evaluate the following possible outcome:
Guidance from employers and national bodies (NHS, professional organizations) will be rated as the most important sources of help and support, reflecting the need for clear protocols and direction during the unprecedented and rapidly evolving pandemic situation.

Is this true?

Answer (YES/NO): NO